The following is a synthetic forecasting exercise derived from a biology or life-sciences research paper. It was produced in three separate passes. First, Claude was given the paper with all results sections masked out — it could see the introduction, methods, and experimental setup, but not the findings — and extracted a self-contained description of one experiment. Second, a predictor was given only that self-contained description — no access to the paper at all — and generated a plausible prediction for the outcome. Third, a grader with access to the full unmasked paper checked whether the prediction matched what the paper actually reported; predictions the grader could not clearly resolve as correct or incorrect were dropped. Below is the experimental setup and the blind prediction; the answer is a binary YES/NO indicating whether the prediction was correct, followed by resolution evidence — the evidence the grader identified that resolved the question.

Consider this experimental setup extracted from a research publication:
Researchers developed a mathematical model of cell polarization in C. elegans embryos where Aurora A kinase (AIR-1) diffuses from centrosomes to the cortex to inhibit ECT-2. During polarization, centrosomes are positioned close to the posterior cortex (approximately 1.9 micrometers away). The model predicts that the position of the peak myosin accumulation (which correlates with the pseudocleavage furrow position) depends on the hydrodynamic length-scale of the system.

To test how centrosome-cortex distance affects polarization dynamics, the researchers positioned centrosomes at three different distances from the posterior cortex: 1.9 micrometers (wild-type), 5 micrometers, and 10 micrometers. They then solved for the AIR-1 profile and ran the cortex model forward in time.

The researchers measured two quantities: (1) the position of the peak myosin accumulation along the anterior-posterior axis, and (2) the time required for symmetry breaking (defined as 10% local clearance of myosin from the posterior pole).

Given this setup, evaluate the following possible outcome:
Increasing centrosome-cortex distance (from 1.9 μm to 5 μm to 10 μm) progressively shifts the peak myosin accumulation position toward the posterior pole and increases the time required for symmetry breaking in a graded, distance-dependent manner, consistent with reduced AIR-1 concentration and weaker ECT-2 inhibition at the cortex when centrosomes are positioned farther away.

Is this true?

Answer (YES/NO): NO